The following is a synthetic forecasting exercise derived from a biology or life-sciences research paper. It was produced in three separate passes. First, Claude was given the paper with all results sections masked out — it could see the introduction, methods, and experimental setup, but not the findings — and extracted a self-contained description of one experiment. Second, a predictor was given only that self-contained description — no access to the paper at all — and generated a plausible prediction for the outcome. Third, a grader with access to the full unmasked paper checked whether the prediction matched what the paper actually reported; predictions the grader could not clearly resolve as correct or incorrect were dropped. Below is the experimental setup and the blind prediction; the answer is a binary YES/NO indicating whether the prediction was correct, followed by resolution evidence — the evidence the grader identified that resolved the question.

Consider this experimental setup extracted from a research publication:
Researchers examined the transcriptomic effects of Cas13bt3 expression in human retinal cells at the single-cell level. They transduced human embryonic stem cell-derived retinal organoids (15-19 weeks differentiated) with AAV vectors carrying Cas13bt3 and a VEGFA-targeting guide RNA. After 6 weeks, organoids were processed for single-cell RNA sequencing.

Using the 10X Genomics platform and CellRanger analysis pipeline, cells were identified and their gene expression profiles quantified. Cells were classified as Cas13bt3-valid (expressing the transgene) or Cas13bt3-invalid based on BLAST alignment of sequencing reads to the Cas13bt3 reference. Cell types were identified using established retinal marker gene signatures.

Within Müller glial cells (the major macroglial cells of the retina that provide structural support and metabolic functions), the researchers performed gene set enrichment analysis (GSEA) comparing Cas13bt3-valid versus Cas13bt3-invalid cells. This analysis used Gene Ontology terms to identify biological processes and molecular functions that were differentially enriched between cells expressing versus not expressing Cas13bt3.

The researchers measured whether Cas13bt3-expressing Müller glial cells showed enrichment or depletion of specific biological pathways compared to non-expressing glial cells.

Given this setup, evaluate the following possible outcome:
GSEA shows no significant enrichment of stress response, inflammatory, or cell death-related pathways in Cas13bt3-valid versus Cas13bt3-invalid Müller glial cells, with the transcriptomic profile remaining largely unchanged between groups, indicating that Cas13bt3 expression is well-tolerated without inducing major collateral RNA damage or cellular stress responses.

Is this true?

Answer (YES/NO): NO